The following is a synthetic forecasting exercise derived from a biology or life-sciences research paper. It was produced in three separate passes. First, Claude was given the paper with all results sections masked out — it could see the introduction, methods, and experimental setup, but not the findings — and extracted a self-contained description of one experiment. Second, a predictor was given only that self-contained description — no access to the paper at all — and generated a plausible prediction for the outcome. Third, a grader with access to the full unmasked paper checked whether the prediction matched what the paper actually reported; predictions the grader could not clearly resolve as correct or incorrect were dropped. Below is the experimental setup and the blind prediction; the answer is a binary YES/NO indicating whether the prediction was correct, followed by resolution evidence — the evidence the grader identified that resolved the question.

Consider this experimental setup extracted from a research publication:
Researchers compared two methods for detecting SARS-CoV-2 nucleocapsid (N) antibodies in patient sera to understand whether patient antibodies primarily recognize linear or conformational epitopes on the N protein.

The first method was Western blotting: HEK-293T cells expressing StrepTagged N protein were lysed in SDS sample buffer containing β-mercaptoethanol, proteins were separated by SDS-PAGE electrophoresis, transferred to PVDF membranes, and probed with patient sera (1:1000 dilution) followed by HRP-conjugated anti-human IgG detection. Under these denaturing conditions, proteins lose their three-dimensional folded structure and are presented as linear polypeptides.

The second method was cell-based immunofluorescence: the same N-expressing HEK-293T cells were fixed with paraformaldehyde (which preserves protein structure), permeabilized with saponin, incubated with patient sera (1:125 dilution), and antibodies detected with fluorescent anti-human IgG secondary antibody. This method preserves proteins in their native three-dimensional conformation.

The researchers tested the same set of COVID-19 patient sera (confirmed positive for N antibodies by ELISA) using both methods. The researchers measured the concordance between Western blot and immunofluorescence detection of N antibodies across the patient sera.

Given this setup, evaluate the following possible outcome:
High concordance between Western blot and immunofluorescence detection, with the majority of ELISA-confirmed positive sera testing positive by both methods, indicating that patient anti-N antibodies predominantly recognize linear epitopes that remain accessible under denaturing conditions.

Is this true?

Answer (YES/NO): YES